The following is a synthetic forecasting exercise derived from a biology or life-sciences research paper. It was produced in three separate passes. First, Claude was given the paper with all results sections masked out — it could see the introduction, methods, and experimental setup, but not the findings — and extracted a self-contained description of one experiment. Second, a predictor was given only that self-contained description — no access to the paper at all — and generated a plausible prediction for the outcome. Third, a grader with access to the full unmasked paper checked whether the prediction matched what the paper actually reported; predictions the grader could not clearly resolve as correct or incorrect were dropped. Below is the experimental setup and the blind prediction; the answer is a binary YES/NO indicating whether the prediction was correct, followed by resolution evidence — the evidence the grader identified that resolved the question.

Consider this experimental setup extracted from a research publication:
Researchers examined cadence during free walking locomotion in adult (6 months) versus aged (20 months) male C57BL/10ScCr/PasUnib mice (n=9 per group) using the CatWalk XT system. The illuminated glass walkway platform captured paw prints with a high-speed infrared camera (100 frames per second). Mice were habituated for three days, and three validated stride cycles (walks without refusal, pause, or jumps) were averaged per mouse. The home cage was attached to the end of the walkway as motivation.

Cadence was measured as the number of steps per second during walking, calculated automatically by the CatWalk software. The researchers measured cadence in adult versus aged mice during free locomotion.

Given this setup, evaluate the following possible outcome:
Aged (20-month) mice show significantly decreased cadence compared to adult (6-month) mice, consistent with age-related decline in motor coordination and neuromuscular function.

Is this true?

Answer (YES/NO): NO